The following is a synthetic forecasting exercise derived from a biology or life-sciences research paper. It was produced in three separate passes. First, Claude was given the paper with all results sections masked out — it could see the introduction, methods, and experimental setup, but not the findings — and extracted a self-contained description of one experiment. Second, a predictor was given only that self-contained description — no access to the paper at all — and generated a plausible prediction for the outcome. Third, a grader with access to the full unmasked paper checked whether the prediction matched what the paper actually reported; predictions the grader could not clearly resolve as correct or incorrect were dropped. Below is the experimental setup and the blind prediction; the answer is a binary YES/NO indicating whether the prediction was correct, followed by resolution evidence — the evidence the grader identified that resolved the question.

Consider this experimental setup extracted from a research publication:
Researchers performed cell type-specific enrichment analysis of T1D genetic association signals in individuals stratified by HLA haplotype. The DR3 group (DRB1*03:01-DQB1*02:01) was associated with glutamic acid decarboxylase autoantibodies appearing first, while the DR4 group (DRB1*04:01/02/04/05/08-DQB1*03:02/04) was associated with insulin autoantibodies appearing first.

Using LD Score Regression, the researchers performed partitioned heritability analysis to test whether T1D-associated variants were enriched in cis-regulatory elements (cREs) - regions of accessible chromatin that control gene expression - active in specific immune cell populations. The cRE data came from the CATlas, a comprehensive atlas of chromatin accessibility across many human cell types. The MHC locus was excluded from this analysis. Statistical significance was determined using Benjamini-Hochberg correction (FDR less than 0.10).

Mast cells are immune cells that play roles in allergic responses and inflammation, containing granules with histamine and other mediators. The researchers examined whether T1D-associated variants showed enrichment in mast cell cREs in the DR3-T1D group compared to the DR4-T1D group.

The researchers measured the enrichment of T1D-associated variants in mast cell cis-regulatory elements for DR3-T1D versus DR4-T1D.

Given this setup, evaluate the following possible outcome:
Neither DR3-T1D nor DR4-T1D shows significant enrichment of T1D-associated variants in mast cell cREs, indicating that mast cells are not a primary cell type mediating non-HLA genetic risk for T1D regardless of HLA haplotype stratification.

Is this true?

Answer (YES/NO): NO